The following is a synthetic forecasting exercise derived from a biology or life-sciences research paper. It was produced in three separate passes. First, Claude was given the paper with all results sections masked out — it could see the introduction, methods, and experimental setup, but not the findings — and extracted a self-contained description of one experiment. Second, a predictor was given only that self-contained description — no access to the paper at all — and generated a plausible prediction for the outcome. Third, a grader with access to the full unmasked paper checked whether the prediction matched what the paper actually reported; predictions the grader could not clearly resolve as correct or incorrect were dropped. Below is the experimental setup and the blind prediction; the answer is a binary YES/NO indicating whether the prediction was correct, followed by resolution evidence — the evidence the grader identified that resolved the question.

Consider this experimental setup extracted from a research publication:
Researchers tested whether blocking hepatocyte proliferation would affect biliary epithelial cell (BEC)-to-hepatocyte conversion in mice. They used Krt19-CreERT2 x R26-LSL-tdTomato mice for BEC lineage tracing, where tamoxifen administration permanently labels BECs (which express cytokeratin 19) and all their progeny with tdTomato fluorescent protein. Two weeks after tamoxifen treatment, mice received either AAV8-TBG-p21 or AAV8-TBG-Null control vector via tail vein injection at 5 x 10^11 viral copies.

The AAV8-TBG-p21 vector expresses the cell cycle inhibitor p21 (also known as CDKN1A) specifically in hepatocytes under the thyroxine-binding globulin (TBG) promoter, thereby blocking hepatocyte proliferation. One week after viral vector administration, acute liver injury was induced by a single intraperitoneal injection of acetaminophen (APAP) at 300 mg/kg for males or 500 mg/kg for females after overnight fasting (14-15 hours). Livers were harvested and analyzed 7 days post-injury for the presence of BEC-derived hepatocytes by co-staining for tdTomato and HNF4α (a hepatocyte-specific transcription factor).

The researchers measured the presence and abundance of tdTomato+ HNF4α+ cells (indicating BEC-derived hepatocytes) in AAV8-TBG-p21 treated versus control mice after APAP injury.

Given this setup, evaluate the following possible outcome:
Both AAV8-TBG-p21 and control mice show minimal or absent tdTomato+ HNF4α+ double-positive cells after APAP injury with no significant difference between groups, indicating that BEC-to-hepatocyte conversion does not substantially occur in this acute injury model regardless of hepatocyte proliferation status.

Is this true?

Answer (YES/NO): NO